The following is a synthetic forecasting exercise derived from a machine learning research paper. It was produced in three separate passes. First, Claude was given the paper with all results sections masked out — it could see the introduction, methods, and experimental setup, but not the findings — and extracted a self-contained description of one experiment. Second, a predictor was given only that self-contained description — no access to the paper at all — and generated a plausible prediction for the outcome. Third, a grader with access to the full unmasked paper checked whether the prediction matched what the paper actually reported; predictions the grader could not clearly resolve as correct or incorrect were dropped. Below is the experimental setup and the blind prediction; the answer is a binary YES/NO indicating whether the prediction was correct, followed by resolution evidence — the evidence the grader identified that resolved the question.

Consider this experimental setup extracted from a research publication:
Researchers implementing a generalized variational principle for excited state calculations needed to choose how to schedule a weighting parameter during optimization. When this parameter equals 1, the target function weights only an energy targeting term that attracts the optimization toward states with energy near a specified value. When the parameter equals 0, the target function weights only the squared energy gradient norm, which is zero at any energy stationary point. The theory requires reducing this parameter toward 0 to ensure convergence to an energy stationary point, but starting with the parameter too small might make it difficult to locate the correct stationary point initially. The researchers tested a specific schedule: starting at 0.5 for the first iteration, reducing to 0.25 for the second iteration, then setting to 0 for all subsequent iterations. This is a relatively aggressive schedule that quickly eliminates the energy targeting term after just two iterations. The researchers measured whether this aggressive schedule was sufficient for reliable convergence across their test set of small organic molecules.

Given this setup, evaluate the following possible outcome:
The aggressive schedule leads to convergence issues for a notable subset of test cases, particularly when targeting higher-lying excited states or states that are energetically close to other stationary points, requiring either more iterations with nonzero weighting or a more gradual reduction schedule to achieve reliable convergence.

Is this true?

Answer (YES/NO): NO